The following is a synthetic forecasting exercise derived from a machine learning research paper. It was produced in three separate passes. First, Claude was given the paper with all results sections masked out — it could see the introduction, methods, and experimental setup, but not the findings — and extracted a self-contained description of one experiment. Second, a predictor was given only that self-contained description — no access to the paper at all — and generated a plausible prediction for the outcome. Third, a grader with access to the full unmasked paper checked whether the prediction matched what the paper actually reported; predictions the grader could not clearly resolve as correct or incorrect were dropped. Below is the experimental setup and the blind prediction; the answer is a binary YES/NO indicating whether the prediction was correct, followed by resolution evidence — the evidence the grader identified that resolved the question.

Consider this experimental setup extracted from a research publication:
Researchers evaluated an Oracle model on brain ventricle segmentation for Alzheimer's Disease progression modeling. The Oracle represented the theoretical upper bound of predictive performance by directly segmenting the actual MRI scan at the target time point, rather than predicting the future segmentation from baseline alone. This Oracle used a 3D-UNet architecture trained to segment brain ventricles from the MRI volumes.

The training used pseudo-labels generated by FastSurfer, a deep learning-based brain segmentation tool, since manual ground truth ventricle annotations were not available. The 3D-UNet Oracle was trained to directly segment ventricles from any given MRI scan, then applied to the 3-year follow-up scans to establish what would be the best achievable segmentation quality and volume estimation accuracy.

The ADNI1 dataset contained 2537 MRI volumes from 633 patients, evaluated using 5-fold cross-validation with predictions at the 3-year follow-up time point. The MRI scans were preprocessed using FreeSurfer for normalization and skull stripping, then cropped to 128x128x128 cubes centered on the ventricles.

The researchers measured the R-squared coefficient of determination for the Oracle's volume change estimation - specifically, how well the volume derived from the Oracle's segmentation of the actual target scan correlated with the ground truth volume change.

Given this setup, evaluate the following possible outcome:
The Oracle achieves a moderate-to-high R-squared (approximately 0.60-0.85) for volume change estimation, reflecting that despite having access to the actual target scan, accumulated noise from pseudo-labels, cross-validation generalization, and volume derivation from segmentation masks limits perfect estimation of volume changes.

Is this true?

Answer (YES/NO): NO